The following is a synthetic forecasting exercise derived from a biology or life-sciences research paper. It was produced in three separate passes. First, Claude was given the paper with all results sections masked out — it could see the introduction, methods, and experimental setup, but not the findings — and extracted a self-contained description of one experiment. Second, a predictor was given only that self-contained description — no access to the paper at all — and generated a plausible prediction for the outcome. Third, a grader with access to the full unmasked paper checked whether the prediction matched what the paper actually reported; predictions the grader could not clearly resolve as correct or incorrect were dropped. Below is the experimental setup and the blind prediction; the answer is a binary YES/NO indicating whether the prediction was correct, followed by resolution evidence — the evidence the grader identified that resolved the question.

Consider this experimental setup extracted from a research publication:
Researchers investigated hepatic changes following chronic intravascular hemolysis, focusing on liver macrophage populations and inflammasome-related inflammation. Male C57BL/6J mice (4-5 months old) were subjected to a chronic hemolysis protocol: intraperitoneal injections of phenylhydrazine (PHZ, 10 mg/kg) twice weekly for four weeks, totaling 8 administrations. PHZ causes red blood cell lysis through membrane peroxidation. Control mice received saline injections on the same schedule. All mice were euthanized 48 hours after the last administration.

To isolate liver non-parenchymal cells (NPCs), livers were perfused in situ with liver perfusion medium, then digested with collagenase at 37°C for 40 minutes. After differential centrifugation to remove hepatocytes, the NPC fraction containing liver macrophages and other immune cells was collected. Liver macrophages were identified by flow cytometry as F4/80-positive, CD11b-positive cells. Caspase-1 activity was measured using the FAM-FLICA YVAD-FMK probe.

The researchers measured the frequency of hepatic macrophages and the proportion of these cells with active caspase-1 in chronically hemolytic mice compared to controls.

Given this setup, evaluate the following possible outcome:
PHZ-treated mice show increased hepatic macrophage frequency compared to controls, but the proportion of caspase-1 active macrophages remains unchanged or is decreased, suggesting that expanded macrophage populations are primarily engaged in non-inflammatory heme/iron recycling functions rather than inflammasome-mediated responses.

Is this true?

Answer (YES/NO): NO